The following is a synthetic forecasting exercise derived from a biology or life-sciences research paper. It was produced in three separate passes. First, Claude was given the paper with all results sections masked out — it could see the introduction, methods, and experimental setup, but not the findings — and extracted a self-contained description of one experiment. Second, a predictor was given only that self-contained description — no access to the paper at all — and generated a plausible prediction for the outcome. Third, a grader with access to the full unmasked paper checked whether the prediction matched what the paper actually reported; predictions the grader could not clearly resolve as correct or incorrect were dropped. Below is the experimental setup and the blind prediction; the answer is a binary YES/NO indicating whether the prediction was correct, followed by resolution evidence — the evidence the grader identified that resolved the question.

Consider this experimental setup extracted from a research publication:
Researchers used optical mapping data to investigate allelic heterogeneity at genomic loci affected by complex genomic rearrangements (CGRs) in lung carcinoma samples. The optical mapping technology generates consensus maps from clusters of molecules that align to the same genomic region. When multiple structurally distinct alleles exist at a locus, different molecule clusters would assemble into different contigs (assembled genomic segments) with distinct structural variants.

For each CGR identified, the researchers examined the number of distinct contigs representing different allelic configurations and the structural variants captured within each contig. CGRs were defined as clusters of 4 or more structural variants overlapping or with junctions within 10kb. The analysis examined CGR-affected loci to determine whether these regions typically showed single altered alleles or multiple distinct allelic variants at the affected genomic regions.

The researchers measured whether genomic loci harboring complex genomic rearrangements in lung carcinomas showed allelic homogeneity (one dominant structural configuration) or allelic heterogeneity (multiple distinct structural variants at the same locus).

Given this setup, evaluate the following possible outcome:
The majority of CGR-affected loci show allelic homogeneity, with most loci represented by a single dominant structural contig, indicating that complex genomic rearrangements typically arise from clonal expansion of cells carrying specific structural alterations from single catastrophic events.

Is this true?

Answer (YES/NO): NO